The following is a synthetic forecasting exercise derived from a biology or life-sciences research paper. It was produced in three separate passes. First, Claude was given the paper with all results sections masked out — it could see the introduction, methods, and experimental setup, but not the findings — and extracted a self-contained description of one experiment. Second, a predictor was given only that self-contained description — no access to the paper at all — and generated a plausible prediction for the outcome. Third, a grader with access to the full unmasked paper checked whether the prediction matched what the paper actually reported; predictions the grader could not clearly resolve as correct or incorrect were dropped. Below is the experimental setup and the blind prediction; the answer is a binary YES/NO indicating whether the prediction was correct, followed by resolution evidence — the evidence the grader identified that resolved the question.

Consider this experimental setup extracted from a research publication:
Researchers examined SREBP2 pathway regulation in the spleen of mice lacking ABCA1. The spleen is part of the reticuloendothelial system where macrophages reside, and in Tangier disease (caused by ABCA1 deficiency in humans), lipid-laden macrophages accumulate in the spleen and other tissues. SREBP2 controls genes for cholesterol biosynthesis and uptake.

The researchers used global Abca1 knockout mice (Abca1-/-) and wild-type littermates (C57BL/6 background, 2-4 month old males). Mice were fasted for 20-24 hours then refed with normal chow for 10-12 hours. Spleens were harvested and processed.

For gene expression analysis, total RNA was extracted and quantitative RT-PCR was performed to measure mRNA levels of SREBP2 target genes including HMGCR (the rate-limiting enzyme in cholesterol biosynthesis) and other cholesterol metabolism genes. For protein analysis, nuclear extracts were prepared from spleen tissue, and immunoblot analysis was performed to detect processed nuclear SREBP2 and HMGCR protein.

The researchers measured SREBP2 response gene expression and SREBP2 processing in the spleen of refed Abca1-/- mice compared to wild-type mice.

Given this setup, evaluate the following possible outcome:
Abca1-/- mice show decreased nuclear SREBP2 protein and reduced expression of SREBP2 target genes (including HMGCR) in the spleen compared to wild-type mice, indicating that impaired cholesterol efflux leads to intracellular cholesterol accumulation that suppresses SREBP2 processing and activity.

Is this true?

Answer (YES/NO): NO